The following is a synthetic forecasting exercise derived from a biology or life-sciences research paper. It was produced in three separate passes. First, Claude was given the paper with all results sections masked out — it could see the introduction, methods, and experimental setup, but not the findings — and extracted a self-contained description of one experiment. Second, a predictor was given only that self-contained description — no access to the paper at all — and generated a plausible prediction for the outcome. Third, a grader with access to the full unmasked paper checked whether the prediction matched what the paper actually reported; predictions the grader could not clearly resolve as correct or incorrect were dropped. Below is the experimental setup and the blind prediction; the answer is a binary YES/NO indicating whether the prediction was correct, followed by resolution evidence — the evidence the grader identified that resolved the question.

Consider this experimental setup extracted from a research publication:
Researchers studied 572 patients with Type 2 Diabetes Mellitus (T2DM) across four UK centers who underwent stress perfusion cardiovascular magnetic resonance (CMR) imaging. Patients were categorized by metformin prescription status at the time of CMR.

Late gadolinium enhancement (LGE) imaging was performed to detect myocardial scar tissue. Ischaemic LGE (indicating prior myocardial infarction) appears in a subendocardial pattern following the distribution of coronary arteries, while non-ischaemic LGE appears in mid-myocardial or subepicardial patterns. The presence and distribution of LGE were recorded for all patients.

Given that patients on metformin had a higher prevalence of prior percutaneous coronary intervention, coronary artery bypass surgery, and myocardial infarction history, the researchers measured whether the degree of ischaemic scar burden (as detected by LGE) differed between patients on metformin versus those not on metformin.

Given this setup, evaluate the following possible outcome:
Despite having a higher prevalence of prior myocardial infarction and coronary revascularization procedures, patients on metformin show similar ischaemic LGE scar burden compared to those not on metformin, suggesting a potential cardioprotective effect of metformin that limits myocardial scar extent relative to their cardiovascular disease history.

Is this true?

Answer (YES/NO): NO